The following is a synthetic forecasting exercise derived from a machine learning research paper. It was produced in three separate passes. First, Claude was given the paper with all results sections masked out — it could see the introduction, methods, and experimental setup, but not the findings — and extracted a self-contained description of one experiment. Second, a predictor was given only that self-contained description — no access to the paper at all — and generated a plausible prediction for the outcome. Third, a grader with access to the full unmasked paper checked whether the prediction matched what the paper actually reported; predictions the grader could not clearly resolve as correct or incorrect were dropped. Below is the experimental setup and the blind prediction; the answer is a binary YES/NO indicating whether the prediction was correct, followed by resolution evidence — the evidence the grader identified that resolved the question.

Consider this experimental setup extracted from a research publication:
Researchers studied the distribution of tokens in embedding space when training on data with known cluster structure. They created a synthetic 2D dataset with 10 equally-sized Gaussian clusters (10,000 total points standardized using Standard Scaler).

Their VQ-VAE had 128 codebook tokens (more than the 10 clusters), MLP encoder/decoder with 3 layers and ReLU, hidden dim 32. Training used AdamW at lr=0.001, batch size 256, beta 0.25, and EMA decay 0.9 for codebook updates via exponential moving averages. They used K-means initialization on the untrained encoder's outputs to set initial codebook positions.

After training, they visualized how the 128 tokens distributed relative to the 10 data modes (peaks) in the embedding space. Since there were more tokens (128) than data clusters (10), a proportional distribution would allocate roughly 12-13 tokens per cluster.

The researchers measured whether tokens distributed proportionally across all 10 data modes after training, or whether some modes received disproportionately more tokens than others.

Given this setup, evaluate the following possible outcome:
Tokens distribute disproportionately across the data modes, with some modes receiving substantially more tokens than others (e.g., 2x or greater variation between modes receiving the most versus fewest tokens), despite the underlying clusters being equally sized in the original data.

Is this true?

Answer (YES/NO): YES